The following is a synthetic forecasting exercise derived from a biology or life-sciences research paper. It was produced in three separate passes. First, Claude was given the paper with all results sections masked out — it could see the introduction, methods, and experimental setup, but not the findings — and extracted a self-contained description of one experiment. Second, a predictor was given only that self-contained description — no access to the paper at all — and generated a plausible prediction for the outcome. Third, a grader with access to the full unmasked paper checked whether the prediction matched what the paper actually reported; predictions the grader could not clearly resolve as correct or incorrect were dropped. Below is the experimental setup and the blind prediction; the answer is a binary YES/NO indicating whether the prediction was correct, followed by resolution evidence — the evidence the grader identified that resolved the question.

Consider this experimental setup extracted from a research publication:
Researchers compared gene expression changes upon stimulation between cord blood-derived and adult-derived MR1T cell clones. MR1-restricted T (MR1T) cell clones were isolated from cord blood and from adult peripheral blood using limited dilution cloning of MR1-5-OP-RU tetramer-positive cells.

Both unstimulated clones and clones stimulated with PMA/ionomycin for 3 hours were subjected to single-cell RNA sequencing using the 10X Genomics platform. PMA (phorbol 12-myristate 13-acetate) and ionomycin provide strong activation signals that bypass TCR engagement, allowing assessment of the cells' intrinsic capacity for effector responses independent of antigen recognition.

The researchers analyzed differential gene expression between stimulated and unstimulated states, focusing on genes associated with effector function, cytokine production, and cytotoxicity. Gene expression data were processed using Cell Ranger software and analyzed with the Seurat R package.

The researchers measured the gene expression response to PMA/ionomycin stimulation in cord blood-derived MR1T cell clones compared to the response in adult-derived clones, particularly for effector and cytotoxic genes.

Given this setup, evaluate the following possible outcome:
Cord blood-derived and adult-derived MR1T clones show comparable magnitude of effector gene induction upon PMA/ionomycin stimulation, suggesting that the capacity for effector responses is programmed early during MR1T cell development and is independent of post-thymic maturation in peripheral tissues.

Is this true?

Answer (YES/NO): NO